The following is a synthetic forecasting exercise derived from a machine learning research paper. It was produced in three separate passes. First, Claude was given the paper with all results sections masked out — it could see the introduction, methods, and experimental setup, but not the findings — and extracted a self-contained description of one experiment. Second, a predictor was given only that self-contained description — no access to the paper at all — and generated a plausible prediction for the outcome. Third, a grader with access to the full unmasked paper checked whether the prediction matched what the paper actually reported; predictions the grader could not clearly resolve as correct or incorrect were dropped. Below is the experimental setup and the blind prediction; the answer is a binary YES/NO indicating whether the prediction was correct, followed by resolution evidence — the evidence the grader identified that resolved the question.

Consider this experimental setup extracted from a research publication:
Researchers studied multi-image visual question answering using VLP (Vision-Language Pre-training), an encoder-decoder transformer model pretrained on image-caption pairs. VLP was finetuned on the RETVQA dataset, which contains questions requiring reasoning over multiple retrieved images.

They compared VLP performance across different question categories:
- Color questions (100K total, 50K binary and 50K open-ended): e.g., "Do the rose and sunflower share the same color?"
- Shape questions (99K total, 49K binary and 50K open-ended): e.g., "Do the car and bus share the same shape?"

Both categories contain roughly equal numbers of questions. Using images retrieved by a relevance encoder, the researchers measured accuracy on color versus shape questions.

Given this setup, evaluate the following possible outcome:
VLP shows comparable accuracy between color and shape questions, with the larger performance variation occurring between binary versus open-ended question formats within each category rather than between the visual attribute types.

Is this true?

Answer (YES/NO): NO